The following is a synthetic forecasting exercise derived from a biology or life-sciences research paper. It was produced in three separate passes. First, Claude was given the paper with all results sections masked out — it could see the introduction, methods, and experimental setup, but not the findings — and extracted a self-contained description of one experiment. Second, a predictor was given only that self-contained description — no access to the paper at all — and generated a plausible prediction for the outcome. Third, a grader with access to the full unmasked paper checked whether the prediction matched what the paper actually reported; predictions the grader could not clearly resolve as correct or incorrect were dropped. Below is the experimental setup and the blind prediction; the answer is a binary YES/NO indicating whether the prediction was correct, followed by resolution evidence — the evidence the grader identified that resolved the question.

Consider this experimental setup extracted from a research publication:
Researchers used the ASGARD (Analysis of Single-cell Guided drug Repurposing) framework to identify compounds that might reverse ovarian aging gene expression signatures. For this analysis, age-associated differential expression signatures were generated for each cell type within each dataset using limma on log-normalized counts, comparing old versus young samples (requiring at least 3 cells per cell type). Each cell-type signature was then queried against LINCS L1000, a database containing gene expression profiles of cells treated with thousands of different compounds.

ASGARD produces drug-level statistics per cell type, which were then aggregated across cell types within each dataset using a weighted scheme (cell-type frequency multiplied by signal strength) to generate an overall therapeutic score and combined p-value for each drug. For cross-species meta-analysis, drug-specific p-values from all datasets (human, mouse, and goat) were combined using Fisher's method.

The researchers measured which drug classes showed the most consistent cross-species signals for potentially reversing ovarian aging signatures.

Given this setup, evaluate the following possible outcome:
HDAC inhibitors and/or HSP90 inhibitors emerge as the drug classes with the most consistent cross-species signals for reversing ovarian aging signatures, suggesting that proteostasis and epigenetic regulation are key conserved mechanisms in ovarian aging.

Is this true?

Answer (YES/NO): NO